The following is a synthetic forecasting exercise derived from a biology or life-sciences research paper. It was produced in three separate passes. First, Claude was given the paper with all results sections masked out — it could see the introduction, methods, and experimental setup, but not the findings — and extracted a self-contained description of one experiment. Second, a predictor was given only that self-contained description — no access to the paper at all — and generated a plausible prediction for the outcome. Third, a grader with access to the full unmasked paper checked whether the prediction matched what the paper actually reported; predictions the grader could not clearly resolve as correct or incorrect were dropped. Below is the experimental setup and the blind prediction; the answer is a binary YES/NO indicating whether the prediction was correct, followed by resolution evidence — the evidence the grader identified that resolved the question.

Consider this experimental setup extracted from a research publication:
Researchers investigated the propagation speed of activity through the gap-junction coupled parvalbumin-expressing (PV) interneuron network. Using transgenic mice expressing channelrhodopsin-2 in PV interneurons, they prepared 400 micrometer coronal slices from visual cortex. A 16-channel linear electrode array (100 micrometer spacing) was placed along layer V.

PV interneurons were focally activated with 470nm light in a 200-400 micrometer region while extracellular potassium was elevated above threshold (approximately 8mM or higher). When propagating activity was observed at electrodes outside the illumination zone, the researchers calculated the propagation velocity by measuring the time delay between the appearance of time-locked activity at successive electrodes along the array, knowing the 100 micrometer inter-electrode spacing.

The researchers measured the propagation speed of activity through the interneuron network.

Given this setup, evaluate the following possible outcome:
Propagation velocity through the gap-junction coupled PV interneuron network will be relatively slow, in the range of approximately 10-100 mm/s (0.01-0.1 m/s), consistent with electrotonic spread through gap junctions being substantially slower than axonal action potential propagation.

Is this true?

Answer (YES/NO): YES